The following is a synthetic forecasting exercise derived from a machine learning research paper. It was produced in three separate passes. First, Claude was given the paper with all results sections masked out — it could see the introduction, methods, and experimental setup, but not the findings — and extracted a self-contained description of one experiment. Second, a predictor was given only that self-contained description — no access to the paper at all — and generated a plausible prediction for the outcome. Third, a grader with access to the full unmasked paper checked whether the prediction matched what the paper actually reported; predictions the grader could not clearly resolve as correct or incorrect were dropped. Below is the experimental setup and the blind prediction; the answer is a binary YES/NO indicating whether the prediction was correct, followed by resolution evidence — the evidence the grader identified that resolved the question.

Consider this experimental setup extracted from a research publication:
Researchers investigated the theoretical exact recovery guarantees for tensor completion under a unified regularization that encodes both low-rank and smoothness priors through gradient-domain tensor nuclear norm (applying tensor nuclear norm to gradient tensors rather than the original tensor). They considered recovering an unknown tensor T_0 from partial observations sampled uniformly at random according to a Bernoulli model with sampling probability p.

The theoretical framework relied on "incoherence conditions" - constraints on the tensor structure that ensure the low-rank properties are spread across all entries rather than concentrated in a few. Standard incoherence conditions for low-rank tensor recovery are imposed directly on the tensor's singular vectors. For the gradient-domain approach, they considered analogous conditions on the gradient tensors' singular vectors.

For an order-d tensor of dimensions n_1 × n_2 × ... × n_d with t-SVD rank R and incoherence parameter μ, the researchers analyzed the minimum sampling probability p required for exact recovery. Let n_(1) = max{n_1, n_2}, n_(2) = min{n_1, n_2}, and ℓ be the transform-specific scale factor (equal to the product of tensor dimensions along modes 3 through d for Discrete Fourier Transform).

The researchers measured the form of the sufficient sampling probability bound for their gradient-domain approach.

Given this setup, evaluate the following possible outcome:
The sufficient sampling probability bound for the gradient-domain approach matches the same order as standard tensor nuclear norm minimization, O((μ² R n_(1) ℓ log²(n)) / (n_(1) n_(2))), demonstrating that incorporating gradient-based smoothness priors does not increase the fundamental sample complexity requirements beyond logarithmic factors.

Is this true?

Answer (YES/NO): NO